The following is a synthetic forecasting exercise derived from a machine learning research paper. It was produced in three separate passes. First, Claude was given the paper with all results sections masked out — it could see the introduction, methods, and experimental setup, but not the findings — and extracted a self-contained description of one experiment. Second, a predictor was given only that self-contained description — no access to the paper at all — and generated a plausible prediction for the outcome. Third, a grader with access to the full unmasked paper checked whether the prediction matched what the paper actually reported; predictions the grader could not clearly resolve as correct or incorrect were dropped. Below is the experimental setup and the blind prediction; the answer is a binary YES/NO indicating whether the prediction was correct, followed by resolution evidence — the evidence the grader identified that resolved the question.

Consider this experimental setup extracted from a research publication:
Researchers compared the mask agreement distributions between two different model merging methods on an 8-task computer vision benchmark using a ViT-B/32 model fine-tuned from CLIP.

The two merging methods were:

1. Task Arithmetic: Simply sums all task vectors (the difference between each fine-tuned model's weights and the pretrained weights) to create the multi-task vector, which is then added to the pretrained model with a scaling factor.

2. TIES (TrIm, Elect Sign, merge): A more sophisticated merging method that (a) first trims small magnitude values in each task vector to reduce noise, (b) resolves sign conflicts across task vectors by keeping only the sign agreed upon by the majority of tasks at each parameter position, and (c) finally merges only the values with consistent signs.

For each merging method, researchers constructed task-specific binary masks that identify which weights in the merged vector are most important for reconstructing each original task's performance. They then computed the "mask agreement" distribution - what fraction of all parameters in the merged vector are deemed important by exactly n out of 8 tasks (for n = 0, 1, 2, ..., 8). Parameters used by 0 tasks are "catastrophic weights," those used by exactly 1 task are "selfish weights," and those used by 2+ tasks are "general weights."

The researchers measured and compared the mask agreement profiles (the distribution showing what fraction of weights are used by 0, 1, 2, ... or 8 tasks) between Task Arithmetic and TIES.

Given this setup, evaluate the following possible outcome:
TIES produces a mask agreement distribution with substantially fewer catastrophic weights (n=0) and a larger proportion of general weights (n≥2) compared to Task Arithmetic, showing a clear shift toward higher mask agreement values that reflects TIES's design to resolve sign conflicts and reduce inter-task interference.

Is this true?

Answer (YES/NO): NO